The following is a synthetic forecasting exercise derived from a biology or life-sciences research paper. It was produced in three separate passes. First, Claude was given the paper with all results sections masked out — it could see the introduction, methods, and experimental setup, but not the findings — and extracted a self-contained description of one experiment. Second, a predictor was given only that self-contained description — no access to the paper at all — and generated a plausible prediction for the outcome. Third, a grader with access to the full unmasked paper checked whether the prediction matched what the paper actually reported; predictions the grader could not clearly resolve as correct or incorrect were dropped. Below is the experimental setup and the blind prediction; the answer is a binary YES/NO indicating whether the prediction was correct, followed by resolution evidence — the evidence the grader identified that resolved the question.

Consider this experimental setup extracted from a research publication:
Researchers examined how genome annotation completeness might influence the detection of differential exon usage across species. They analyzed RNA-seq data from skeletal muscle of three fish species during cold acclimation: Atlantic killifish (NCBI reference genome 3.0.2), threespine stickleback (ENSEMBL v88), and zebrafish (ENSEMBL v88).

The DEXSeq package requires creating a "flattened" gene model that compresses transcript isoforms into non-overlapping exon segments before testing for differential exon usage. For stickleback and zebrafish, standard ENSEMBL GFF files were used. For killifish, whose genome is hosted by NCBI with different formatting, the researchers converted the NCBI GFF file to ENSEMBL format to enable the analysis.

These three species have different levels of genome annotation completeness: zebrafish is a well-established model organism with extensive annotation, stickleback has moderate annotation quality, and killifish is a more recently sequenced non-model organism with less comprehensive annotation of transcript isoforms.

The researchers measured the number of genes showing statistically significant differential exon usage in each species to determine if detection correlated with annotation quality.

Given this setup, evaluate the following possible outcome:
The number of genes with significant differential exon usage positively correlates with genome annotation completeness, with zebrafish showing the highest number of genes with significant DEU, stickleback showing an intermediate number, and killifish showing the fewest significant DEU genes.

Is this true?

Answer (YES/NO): NO